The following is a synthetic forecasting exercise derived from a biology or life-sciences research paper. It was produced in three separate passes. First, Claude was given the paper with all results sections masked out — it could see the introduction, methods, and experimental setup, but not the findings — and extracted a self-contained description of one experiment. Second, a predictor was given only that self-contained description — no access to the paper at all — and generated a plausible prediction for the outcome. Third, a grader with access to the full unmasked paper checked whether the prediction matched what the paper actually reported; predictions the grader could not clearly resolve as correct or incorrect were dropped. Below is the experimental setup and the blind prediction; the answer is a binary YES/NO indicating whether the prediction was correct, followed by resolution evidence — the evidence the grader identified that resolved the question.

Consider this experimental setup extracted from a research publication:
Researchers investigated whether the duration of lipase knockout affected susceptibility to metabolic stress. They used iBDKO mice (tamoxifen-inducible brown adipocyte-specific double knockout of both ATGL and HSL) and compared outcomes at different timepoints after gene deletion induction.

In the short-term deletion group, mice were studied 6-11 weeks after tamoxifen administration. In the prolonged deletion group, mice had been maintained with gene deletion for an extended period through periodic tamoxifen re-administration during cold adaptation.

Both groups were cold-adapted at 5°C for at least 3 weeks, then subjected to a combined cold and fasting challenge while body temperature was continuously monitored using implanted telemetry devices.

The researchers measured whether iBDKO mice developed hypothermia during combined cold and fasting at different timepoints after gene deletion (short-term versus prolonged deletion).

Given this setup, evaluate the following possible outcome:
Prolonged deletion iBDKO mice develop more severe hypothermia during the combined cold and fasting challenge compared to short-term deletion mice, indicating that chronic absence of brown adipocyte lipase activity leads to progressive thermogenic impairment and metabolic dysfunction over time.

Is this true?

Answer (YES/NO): NO